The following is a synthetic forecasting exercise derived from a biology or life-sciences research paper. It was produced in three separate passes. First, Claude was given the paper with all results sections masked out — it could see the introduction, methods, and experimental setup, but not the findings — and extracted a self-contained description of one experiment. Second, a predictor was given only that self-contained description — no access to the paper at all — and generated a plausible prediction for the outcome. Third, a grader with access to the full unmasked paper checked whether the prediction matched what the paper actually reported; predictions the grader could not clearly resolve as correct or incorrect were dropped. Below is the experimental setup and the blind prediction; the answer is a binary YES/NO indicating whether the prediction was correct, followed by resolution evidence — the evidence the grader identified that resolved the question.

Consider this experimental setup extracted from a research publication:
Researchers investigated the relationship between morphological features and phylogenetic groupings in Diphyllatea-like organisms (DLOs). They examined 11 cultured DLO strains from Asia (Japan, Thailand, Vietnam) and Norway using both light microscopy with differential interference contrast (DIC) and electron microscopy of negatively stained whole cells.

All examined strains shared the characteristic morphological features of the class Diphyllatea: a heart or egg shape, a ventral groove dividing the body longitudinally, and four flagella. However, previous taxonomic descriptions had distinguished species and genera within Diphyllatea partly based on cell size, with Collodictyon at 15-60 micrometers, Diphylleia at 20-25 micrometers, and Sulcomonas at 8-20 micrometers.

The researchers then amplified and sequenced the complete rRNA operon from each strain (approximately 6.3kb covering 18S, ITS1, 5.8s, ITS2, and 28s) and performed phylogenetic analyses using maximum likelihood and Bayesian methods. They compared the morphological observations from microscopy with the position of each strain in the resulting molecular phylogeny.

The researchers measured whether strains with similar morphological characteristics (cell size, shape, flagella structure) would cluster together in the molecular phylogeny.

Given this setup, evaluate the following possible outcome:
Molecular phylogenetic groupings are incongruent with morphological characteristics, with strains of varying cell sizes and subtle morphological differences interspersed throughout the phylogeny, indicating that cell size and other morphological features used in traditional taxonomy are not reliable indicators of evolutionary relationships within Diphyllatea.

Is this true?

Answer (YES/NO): NO